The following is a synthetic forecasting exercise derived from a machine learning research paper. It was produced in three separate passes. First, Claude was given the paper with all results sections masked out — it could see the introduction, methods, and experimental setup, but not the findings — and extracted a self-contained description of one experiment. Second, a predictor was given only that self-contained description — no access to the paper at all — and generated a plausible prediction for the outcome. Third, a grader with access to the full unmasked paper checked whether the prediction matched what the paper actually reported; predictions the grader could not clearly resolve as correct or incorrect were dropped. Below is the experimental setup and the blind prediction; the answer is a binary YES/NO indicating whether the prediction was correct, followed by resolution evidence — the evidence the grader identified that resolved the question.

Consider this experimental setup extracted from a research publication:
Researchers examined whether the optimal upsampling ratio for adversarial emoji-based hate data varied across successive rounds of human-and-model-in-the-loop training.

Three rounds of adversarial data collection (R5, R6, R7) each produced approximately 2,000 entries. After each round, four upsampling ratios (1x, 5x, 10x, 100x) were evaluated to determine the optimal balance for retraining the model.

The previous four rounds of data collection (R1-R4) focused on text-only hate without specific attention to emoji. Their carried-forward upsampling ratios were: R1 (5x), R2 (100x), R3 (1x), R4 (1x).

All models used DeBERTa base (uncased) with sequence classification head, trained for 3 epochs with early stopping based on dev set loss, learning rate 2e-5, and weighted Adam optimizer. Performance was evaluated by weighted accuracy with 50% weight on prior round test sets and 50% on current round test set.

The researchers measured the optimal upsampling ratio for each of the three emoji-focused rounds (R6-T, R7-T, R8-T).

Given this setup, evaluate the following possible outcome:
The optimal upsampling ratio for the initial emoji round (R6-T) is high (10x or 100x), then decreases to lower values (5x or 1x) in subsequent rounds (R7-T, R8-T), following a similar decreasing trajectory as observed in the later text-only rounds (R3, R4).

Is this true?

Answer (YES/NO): NO